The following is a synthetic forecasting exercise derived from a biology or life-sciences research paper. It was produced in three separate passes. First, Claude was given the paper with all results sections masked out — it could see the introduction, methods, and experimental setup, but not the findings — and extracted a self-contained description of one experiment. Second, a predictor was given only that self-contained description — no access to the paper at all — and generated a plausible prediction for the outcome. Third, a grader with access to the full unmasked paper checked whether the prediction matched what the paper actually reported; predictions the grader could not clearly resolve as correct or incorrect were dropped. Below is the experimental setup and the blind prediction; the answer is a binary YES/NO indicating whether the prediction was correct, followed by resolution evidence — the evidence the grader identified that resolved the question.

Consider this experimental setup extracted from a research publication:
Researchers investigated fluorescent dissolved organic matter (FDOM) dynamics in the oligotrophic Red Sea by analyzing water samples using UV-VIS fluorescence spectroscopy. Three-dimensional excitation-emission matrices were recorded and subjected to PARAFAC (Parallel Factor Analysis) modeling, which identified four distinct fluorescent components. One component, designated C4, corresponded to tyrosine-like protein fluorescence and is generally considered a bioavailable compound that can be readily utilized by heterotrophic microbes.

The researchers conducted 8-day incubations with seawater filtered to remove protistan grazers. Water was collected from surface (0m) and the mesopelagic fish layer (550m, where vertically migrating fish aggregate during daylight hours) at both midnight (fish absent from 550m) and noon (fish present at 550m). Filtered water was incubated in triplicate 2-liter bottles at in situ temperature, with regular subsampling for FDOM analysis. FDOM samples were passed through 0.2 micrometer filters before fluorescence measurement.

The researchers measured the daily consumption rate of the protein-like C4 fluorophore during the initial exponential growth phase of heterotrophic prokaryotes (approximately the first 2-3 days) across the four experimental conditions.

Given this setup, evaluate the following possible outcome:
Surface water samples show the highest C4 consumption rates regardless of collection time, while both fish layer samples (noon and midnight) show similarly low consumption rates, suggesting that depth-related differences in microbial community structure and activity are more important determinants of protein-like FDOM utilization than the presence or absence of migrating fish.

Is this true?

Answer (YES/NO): NO